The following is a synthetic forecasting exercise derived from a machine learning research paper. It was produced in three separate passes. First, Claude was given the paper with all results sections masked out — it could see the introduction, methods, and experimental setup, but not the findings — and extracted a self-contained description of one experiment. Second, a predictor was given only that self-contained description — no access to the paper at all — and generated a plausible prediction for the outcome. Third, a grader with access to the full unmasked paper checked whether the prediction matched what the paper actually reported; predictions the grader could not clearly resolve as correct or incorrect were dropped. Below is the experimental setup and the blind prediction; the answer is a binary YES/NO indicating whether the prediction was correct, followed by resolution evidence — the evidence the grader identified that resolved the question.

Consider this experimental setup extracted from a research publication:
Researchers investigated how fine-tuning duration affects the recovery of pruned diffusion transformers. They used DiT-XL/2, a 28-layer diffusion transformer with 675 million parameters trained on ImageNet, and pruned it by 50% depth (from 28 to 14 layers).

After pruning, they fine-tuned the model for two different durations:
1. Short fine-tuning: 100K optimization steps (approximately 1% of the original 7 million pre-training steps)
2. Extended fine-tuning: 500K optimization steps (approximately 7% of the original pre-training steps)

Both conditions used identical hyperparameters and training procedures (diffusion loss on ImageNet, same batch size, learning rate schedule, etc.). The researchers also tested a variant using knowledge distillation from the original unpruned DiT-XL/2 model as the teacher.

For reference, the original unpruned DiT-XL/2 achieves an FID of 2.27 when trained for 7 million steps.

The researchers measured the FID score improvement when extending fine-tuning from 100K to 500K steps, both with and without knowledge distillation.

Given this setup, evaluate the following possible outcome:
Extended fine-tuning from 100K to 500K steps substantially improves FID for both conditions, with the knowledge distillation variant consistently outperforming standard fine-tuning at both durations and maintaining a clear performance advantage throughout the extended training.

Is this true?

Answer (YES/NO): YES